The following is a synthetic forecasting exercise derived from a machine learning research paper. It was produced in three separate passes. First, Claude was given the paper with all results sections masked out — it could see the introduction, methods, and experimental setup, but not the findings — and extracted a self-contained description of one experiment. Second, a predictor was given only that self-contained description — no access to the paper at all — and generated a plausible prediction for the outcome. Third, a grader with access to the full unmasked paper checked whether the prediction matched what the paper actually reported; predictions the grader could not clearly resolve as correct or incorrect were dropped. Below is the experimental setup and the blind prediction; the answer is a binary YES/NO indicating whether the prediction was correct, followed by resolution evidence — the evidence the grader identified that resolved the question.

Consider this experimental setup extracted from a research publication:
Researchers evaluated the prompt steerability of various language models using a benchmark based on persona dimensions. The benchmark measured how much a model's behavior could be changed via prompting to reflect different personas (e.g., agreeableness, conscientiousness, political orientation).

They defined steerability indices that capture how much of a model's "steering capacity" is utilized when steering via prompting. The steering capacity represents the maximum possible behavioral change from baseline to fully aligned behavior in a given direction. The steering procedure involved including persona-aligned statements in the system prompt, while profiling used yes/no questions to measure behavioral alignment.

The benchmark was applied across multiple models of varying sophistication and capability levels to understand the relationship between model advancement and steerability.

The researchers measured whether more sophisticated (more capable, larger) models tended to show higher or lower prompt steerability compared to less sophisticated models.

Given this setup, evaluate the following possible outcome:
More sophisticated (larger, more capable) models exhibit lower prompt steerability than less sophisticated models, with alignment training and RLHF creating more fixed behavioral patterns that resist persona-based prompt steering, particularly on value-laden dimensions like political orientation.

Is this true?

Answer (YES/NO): NO